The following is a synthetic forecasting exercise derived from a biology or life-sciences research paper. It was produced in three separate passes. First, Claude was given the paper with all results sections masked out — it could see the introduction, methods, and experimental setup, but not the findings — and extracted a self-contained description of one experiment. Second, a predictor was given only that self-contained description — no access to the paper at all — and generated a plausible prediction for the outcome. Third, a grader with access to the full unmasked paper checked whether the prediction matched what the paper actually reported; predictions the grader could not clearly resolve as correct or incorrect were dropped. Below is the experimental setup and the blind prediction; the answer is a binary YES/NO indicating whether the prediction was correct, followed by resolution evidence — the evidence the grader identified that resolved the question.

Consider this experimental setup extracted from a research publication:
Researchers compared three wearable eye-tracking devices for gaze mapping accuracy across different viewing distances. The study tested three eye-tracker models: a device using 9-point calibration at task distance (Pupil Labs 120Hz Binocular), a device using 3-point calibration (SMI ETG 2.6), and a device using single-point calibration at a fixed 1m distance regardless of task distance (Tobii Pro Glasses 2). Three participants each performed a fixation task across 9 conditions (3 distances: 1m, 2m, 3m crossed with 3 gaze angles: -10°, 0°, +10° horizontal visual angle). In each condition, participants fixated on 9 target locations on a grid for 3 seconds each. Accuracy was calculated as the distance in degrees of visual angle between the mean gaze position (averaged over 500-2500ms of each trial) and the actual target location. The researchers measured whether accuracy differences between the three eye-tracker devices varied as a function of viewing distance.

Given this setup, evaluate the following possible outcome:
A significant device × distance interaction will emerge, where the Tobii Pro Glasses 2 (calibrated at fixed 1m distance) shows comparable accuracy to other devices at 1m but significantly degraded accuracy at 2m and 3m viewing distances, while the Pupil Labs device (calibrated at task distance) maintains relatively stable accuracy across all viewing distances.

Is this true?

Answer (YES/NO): NO